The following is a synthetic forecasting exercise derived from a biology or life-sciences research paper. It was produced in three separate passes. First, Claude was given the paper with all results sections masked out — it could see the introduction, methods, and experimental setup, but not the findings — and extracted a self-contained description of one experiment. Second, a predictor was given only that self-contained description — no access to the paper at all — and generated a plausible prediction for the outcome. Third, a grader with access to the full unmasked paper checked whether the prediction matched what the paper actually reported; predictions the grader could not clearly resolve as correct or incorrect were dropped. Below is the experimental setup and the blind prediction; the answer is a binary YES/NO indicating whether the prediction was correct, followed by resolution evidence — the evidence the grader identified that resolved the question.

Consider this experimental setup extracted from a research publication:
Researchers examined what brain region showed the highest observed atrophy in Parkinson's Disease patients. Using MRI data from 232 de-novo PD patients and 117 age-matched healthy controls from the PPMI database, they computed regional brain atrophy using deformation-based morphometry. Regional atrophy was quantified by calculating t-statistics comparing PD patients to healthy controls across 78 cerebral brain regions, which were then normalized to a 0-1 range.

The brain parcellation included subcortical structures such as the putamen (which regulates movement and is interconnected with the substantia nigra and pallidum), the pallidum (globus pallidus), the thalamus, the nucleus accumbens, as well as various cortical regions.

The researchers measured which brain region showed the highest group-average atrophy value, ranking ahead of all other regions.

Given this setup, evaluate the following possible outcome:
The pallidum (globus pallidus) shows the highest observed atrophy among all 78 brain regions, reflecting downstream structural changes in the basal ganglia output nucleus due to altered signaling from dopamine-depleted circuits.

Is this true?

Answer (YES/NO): NO